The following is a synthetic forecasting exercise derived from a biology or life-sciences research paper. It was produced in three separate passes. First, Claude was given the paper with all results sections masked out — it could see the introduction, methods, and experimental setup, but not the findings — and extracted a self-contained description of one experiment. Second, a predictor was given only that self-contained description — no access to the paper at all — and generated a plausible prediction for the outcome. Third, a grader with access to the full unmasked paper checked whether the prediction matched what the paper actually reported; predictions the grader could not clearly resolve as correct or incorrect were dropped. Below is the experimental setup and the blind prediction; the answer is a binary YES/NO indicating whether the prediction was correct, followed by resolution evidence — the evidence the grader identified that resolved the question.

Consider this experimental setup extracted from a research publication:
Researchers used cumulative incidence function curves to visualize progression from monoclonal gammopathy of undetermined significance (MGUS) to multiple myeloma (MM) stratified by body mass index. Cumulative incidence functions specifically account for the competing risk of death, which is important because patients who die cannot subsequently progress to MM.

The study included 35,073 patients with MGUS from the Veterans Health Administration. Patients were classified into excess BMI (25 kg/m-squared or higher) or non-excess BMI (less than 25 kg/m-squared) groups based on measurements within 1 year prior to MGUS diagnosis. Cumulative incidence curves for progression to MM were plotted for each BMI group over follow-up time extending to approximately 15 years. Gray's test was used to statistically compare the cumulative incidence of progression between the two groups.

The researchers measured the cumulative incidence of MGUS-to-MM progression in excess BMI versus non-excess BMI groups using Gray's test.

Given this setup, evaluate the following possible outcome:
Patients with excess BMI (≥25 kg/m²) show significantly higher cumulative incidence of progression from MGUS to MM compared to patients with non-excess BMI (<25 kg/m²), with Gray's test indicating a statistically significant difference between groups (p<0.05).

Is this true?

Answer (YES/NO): YES